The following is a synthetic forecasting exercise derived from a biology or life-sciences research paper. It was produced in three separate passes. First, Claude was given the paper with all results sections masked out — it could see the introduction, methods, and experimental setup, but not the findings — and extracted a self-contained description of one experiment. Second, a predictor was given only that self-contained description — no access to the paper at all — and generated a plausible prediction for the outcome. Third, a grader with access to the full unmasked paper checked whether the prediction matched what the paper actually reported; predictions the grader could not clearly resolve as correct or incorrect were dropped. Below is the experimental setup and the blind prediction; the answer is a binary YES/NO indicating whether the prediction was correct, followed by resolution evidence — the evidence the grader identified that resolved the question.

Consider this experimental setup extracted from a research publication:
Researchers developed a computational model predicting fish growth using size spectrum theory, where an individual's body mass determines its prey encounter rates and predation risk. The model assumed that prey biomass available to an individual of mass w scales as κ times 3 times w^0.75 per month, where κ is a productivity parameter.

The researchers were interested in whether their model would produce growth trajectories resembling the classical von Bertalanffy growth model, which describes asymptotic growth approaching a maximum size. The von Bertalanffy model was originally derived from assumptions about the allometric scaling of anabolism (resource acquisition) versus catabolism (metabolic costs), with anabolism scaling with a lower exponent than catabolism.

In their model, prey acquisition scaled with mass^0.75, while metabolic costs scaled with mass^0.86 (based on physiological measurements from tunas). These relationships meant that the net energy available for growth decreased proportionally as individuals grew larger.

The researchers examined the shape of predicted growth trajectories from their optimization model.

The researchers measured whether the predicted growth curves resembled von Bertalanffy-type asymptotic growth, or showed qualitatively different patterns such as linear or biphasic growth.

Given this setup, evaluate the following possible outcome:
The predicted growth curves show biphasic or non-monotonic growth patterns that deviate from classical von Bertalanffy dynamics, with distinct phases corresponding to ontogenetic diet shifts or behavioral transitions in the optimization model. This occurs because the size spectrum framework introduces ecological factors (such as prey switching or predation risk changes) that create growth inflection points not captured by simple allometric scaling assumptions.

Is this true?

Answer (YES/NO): NO